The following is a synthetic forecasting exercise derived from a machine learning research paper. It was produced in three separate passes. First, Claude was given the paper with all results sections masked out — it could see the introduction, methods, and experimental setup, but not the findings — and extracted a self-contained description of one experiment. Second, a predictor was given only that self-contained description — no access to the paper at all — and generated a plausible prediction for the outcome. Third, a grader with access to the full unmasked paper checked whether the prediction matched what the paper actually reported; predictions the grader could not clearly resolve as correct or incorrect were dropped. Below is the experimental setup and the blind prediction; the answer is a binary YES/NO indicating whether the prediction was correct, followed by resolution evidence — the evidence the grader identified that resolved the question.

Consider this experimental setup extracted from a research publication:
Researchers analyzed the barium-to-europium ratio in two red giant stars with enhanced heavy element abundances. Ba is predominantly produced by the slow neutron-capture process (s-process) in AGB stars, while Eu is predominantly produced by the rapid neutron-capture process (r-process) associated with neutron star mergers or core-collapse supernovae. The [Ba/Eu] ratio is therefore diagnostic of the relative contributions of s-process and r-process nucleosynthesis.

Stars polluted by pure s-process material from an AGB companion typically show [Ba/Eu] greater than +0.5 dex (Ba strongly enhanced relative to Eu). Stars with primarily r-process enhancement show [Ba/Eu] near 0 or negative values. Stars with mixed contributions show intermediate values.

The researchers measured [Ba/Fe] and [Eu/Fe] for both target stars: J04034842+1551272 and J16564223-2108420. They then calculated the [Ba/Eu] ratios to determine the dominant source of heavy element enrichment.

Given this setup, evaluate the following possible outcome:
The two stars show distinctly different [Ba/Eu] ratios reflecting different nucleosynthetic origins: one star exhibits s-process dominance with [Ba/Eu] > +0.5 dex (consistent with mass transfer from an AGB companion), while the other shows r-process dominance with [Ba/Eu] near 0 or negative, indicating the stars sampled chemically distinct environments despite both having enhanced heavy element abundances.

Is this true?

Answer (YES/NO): NO